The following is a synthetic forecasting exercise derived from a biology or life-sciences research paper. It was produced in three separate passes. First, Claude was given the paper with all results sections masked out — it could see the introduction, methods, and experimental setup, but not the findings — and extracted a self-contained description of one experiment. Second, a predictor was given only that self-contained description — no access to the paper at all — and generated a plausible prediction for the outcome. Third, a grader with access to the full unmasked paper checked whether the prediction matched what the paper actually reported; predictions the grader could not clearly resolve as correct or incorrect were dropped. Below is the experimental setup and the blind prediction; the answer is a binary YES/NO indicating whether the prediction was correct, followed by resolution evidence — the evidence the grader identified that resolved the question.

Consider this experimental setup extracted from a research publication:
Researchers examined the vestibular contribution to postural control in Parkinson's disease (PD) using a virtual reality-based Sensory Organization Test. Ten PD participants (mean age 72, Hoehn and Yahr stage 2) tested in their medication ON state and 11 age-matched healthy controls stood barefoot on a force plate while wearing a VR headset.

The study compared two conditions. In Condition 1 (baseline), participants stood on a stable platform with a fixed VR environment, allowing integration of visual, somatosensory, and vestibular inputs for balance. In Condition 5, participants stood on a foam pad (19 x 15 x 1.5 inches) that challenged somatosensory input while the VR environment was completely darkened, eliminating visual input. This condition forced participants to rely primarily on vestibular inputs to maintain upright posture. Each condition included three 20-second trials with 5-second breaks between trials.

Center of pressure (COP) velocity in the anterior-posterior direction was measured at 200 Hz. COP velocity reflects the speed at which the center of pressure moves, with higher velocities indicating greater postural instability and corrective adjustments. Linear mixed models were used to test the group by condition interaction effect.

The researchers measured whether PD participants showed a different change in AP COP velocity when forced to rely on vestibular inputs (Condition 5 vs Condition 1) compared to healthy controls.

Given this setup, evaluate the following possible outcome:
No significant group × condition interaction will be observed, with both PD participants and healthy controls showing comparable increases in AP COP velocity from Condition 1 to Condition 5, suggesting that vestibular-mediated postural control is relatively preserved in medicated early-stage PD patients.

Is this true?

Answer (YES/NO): YES